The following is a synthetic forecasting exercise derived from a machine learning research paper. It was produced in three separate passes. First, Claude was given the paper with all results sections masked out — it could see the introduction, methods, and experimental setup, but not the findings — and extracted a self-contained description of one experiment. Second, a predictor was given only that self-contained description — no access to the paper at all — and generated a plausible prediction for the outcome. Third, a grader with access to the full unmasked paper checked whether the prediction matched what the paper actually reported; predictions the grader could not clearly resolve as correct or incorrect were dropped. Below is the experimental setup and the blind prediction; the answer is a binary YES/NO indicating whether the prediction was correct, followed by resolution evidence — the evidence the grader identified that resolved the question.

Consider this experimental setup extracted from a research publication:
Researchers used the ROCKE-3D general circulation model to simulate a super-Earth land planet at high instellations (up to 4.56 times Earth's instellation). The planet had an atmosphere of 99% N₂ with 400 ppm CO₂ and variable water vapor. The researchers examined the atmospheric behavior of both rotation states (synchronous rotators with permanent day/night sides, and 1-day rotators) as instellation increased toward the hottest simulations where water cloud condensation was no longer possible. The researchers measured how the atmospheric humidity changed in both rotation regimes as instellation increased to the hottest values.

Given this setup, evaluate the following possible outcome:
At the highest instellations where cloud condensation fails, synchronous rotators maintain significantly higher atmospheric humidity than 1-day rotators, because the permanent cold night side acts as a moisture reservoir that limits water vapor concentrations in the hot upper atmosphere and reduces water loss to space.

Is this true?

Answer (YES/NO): NO